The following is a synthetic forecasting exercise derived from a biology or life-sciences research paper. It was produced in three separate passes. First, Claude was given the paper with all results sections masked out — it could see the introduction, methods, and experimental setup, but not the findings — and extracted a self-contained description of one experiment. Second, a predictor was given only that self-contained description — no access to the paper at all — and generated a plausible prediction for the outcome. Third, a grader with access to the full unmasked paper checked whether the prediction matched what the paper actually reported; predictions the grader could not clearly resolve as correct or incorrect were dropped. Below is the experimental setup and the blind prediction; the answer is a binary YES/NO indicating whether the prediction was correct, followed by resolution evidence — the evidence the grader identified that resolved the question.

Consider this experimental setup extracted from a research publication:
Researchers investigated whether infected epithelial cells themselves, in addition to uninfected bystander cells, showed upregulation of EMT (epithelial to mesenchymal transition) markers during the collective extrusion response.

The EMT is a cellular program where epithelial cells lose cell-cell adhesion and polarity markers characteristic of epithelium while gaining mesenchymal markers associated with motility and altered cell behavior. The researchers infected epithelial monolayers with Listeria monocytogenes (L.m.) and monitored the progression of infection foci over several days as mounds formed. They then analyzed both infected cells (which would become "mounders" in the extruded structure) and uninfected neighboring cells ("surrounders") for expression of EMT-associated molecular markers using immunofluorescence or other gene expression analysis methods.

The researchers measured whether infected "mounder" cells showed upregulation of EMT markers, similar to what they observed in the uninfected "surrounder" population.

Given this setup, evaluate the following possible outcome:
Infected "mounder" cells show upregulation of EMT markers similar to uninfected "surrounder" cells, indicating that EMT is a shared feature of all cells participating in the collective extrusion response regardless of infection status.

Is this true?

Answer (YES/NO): YES